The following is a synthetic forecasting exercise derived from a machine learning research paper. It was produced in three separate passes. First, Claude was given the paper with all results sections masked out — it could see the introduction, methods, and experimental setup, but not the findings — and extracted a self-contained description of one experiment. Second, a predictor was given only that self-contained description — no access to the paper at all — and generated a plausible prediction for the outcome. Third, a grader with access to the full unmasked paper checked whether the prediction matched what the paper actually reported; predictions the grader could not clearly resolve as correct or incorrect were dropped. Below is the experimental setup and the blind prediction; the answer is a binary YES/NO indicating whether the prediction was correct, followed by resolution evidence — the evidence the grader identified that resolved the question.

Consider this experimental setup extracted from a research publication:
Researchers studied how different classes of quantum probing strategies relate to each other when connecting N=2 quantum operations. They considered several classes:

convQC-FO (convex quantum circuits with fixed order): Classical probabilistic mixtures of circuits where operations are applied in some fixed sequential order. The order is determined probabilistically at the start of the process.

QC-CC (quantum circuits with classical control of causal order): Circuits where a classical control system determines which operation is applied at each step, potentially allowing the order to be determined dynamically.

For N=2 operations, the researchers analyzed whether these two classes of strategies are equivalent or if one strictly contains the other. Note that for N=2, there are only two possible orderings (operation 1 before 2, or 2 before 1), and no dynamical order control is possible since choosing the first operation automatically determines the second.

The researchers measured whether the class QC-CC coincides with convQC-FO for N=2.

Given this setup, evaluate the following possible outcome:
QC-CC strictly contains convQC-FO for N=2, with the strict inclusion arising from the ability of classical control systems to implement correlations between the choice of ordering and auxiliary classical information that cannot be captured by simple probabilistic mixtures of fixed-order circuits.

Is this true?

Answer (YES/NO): NO